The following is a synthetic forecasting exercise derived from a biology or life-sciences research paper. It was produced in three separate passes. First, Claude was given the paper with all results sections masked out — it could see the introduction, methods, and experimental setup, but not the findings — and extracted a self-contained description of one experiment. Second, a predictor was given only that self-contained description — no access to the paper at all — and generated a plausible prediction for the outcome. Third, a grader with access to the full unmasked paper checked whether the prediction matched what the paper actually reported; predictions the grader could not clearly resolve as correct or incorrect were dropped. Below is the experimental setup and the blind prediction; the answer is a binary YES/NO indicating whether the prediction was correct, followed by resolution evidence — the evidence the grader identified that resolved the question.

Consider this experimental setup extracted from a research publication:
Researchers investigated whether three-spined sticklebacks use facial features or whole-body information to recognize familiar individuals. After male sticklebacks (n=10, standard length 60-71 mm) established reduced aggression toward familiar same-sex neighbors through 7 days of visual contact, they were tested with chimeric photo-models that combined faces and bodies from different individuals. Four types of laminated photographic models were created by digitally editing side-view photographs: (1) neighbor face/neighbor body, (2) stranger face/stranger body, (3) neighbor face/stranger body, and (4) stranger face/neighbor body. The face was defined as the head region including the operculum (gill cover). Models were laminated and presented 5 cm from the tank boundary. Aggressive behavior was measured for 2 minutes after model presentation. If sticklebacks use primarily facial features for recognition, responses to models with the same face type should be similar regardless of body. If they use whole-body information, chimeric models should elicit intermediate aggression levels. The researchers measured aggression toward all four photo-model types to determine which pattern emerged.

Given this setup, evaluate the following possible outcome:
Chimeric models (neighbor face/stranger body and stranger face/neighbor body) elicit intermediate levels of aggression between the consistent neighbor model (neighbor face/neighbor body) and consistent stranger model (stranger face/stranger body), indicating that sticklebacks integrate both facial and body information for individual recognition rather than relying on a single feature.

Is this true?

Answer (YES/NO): NO